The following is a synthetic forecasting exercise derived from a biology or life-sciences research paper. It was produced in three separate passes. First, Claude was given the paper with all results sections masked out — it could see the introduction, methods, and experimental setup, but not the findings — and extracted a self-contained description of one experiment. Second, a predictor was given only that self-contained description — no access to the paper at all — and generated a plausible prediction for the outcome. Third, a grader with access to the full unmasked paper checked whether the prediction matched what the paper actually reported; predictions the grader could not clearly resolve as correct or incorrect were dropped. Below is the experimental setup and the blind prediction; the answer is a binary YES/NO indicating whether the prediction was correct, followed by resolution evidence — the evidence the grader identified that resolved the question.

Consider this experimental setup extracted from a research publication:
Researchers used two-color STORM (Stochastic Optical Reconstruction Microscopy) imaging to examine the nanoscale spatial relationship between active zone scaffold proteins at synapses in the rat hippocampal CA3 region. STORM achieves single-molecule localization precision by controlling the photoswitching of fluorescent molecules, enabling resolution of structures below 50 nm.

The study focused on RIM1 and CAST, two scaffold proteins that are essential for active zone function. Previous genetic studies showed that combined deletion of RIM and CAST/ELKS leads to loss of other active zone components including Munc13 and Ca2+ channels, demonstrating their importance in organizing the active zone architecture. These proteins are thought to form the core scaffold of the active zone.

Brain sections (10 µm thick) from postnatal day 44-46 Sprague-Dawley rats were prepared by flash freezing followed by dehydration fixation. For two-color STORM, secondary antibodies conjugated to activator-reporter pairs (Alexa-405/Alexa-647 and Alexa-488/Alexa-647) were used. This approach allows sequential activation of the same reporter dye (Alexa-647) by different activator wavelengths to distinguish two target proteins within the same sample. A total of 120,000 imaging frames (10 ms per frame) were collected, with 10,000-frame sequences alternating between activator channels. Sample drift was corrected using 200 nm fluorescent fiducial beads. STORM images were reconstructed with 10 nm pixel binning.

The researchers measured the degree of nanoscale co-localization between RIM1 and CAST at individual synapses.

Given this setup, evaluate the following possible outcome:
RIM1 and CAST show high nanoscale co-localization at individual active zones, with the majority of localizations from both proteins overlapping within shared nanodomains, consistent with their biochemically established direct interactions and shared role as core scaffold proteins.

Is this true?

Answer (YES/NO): NO